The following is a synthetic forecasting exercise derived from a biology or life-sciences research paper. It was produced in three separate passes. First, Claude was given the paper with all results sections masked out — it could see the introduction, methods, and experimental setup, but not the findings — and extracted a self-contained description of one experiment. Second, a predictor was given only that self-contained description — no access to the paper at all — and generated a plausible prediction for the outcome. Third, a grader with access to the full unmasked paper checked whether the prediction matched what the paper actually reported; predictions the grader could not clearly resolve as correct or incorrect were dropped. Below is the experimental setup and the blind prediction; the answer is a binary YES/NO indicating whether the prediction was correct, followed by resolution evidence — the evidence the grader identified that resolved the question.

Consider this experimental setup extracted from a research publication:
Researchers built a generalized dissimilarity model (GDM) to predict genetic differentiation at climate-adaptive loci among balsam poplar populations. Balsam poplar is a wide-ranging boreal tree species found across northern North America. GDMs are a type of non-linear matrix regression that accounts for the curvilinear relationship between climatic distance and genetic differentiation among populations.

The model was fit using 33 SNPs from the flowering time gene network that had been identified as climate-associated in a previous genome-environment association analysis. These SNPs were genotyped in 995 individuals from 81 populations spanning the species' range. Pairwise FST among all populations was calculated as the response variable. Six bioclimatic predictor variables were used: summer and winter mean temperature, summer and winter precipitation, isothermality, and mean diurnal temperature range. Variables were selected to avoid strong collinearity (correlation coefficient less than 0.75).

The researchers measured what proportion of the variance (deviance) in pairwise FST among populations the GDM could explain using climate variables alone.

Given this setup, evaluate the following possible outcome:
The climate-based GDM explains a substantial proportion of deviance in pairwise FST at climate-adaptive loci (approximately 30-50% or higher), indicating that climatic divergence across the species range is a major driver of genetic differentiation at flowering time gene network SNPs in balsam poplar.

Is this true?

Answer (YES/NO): YES